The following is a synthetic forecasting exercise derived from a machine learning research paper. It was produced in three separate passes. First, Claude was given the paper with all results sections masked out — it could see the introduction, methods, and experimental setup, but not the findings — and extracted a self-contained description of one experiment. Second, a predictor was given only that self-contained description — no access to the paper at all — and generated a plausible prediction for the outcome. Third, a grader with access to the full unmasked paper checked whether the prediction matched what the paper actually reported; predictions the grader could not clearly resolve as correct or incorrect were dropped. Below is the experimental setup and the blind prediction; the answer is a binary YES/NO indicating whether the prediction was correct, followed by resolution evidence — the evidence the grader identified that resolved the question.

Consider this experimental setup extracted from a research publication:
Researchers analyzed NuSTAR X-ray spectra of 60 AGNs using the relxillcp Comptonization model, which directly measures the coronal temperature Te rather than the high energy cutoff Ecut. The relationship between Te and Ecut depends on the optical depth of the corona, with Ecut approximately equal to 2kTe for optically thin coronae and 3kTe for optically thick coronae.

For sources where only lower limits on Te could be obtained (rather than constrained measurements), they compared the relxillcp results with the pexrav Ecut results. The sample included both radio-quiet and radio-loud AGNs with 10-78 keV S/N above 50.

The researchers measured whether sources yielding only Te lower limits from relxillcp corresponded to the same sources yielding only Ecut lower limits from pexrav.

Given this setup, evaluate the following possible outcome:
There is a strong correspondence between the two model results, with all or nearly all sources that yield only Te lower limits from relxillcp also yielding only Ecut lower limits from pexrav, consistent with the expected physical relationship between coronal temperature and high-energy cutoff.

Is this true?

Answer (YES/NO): NO